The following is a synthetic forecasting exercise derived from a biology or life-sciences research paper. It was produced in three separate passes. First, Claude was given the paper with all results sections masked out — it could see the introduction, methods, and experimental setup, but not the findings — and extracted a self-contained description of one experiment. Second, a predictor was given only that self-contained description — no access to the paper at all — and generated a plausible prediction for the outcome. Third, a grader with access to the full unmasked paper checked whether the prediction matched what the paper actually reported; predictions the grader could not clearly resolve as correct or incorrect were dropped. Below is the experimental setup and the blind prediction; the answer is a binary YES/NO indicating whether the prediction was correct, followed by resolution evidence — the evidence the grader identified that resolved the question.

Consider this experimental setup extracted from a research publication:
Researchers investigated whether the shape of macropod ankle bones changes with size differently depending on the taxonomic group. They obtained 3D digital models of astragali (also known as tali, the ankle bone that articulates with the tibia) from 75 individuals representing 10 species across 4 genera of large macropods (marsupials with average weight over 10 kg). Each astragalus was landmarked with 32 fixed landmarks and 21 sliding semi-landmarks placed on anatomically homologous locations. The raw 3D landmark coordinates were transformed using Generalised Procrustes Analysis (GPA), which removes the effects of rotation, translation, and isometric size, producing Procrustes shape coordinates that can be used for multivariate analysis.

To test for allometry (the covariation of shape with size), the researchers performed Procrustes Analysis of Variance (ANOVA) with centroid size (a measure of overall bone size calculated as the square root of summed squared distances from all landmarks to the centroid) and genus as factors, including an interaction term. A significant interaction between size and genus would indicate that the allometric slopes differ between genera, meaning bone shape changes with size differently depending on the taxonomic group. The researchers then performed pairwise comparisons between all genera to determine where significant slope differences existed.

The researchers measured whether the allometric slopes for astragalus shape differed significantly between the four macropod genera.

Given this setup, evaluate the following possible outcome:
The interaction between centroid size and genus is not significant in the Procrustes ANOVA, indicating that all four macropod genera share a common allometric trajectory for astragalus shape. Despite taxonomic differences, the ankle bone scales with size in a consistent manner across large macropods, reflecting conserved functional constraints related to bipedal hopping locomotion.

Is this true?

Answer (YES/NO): YES